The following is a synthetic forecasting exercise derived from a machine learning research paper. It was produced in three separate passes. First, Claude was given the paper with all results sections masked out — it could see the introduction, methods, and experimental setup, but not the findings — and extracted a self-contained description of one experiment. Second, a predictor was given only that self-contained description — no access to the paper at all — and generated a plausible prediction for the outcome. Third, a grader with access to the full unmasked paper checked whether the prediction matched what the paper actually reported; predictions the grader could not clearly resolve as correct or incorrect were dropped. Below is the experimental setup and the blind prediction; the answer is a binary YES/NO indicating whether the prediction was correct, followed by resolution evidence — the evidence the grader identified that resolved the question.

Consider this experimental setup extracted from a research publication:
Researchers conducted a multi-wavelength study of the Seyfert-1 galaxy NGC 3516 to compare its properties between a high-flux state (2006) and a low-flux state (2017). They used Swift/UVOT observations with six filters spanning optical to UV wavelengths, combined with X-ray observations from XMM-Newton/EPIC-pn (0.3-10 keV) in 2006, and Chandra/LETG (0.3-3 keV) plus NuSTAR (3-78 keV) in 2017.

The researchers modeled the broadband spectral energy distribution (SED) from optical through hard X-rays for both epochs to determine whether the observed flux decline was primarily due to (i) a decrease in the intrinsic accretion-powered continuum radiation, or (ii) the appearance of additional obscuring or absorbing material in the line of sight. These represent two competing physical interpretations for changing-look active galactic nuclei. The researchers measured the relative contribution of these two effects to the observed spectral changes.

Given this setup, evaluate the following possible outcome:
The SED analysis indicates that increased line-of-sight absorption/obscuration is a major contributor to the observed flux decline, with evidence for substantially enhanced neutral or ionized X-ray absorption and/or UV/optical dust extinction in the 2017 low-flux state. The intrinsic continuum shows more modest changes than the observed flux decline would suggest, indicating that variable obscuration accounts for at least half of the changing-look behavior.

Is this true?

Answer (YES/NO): NO